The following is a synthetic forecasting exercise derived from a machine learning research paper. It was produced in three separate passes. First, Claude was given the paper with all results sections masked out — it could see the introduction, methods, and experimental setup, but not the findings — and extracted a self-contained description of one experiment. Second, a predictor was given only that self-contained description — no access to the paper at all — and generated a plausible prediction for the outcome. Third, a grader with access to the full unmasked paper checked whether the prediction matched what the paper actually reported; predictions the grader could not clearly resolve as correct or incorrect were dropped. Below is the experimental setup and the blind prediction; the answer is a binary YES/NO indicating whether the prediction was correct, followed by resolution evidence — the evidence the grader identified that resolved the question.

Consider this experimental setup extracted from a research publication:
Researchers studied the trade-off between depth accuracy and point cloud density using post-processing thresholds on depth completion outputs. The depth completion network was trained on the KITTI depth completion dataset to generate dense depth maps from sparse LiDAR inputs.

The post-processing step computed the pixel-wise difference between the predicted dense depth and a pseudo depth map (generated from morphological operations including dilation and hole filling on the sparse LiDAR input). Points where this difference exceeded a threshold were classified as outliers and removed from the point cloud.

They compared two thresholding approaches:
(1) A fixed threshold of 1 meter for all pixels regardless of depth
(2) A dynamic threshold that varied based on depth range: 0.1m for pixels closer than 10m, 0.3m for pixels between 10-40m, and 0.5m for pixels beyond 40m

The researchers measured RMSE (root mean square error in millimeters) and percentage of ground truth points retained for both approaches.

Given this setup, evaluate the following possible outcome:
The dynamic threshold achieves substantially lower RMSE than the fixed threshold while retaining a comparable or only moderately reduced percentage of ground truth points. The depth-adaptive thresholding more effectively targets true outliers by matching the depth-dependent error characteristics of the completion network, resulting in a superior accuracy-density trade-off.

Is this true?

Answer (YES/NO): YES